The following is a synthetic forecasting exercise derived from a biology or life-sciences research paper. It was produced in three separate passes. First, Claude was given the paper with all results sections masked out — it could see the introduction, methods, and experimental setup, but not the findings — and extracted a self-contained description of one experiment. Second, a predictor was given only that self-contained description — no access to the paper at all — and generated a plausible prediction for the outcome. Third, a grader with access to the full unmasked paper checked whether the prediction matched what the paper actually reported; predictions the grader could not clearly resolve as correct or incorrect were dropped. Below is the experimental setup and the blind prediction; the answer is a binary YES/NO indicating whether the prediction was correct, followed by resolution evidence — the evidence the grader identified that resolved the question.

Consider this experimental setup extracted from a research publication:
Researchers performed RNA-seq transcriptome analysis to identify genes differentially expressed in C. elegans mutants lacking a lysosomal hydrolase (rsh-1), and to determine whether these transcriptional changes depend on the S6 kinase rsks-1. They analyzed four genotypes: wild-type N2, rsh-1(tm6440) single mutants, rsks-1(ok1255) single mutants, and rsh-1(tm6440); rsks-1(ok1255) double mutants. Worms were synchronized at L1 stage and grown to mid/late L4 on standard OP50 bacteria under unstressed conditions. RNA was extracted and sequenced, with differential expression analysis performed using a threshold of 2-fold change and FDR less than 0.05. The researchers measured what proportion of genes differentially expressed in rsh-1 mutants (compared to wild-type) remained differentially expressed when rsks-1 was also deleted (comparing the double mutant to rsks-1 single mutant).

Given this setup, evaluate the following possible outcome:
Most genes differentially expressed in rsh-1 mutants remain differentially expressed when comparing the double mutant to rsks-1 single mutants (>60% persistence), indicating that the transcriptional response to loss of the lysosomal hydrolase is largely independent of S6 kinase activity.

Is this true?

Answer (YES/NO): NO